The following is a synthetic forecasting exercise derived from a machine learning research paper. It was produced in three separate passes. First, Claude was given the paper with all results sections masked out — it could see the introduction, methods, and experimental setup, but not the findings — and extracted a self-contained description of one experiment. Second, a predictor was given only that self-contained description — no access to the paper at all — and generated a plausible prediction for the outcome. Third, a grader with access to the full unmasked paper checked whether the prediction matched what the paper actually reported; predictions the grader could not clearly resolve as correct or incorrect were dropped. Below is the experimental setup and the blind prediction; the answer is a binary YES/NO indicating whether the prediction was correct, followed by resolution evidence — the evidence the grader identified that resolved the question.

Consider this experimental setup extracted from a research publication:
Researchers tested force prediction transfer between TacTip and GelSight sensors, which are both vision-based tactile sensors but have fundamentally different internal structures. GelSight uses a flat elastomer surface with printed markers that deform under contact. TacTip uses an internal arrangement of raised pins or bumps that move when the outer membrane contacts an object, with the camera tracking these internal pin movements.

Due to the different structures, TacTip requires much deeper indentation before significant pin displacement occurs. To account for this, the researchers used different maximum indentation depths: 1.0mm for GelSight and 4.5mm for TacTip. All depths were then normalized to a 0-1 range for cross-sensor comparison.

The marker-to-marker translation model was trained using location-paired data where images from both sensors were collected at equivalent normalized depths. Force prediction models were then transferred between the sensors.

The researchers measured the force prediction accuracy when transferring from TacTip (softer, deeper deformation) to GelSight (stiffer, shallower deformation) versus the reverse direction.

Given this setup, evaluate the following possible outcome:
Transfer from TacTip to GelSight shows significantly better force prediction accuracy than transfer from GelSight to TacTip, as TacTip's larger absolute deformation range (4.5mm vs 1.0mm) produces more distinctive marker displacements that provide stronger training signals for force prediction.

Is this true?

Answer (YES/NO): NO